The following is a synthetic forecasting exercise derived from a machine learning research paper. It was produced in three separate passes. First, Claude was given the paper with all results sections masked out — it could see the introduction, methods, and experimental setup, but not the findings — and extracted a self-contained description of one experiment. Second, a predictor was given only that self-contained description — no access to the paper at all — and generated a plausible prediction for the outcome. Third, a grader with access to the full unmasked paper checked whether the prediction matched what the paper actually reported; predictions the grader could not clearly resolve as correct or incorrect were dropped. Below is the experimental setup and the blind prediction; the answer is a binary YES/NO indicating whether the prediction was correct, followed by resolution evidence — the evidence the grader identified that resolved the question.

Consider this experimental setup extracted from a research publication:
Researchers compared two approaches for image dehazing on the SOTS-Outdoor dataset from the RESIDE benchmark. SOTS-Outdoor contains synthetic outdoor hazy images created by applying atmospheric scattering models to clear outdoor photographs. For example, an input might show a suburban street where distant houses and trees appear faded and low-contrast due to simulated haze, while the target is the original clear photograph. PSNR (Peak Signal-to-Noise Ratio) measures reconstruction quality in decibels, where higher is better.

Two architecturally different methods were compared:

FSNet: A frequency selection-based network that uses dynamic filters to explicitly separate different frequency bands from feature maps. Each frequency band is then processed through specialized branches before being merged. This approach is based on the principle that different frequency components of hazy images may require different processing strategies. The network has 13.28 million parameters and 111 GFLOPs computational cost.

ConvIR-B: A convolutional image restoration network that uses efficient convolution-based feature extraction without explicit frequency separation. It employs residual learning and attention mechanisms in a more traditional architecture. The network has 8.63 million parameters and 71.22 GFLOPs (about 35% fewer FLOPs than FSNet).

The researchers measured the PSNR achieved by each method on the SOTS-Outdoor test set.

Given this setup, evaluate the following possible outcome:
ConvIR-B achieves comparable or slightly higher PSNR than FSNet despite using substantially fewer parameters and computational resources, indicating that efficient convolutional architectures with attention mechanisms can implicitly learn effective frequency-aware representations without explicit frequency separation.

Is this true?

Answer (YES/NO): NO